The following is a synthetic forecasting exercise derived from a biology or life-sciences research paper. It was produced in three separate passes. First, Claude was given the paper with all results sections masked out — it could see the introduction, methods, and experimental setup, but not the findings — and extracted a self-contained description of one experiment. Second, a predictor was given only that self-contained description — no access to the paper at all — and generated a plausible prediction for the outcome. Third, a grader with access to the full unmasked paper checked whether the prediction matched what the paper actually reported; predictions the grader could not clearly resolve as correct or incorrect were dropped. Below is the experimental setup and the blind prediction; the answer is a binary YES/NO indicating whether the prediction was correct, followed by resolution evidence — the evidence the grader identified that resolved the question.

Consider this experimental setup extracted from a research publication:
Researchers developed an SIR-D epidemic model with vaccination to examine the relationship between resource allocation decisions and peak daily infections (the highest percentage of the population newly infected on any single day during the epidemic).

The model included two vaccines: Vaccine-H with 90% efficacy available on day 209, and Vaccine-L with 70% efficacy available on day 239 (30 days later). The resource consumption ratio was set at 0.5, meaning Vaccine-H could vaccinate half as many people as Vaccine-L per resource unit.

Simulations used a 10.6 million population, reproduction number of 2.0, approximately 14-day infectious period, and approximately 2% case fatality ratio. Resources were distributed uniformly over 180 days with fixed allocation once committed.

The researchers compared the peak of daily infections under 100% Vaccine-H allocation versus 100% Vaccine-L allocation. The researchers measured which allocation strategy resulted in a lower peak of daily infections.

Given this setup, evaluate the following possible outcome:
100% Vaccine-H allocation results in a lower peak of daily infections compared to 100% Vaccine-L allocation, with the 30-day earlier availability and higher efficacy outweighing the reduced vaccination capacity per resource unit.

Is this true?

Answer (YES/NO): YES